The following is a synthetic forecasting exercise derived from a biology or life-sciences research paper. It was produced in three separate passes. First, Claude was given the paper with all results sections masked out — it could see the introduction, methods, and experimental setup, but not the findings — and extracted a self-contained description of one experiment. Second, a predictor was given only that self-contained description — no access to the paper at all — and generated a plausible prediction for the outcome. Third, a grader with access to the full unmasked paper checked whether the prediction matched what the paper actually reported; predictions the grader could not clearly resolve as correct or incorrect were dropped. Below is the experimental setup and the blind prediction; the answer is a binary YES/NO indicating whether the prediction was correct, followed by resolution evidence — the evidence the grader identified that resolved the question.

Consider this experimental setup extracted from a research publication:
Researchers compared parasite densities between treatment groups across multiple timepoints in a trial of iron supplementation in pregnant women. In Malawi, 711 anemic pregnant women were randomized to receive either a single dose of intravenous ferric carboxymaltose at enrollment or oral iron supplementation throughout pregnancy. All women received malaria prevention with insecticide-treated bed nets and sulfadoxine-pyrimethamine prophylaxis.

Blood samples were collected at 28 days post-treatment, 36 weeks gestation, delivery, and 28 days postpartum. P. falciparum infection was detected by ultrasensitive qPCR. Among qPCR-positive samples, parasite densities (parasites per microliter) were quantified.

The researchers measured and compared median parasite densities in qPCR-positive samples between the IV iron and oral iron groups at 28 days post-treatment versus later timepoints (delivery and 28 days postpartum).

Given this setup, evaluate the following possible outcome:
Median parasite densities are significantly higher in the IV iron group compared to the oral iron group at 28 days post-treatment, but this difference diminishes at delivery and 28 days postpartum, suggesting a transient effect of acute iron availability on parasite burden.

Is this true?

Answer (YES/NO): NO